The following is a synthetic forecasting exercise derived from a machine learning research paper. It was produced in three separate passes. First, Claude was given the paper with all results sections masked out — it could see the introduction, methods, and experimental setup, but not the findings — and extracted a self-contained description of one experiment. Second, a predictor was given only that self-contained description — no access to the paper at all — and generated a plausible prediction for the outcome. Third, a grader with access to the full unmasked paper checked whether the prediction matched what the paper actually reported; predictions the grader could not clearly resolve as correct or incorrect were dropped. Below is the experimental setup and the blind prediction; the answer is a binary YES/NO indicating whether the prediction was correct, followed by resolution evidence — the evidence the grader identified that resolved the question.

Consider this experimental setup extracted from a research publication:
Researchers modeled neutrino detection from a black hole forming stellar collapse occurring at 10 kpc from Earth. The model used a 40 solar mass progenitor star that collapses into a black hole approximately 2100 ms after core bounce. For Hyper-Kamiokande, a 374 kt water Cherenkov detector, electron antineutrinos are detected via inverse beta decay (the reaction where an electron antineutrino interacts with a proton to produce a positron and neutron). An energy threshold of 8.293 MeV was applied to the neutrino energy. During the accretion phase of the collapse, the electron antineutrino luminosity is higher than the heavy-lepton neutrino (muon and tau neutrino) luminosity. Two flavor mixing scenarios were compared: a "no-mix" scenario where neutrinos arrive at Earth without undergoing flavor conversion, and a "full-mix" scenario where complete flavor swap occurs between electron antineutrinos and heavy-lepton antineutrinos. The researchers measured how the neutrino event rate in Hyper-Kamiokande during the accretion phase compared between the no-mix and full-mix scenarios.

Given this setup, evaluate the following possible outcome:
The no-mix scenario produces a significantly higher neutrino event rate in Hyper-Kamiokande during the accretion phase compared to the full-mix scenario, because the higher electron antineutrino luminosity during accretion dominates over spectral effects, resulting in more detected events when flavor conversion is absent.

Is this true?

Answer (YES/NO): YES